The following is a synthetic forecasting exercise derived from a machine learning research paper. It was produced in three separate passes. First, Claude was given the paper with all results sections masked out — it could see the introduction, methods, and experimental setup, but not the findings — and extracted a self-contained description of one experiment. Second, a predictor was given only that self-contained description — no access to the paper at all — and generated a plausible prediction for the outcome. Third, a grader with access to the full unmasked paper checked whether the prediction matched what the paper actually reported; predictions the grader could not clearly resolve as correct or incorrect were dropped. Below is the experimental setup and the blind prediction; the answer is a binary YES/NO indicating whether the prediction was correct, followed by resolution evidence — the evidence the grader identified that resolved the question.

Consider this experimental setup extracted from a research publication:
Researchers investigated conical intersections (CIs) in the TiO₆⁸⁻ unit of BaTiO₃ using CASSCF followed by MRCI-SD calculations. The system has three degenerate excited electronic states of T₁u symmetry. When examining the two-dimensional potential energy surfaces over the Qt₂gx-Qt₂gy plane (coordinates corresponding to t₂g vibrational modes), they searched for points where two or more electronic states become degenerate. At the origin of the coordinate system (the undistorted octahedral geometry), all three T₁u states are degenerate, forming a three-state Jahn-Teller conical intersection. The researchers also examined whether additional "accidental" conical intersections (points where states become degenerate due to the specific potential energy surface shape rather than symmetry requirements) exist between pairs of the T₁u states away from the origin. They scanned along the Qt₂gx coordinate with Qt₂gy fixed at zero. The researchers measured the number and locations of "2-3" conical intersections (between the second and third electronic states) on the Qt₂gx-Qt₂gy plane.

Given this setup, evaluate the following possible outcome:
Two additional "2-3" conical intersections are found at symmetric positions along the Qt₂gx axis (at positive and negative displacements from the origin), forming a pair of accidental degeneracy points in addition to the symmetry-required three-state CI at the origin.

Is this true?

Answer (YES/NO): YES